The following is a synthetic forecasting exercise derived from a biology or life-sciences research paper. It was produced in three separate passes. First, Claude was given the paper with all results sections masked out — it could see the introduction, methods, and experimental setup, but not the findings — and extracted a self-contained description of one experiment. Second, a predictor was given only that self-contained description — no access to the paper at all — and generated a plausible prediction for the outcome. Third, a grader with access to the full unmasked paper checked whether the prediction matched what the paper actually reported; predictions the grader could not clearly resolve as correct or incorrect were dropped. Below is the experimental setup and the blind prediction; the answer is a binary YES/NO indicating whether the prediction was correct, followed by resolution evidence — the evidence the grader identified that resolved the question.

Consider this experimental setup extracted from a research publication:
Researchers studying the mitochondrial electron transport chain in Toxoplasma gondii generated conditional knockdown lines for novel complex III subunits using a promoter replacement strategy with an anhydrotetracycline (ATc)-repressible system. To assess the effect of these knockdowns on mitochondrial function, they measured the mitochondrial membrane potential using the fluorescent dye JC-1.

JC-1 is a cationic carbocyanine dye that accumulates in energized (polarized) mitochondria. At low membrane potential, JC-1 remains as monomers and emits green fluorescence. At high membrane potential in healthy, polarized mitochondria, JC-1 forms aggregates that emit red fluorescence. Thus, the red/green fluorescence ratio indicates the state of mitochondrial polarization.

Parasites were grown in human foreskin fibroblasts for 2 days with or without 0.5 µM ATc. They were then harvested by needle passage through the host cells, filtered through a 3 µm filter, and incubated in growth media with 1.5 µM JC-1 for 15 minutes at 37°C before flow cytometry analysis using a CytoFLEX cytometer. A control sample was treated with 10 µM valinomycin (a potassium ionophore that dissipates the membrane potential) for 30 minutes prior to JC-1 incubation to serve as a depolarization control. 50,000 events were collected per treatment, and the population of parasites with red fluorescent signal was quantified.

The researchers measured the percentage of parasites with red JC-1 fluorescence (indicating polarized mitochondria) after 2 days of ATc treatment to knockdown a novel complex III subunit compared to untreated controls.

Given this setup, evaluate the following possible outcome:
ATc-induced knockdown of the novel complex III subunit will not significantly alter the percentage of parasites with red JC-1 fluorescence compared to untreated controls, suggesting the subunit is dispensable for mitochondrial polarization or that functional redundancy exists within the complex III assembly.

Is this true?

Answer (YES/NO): NO